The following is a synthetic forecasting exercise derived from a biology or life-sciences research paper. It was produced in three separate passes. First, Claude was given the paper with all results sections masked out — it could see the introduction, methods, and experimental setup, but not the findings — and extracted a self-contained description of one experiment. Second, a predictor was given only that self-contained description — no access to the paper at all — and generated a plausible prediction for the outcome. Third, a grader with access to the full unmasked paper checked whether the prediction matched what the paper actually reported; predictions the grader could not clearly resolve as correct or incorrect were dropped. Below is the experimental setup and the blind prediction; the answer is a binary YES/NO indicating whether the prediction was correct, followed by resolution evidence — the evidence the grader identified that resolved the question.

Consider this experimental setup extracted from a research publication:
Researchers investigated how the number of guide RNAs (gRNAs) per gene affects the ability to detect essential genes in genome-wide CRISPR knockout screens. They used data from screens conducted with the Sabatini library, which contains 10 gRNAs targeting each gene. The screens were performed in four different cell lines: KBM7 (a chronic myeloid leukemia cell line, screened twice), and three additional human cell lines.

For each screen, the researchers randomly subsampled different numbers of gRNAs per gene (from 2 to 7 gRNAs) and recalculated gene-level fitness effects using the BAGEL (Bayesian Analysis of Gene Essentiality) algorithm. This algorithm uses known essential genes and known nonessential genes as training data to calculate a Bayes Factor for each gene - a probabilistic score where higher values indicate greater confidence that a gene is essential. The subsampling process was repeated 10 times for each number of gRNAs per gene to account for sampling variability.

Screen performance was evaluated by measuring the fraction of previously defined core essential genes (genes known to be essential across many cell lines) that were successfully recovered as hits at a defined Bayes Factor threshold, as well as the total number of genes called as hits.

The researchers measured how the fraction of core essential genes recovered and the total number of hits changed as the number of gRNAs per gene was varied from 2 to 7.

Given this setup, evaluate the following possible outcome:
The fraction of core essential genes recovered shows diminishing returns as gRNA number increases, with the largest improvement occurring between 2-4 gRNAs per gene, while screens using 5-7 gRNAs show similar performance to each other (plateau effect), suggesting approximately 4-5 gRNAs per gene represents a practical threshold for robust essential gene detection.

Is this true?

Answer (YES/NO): YES